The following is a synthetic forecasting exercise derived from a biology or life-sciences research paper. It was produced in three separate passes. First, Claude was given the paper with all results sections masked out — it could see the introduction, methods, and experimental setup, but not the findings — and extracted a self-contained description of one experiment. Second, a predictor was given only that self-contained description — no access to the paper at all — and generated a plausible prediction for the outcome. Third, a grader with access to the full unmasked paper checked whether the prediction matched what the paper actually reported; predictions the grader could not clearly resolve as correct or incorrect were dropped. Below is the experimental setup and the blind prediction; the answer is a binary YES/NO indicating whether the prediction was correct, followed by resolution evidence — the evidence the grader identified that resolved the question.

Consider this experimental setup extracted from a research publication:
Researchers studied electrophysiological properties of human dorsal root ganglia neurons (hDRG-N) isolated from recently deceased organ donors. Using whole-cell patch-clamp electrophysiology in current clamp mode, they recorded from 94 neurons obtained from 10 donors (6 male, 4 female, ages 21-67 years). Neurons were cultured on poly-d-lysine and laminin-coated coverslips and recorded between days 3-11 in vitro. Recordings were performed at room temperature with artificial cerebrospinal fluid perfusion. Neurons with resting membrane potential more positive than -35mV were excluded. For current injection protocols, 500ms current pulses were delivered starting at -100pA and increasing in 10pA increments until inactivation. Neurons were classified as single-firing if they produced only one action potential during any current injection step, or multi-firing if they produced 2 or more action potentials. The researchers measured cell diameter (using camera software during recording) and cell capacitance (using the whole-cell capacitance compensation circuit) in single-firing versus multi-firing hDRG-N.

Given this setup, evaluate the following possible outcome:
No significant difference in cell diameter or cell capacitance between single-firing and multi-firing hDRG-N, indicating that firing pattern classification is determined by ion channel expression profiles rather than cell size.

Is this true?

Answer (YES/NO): NO